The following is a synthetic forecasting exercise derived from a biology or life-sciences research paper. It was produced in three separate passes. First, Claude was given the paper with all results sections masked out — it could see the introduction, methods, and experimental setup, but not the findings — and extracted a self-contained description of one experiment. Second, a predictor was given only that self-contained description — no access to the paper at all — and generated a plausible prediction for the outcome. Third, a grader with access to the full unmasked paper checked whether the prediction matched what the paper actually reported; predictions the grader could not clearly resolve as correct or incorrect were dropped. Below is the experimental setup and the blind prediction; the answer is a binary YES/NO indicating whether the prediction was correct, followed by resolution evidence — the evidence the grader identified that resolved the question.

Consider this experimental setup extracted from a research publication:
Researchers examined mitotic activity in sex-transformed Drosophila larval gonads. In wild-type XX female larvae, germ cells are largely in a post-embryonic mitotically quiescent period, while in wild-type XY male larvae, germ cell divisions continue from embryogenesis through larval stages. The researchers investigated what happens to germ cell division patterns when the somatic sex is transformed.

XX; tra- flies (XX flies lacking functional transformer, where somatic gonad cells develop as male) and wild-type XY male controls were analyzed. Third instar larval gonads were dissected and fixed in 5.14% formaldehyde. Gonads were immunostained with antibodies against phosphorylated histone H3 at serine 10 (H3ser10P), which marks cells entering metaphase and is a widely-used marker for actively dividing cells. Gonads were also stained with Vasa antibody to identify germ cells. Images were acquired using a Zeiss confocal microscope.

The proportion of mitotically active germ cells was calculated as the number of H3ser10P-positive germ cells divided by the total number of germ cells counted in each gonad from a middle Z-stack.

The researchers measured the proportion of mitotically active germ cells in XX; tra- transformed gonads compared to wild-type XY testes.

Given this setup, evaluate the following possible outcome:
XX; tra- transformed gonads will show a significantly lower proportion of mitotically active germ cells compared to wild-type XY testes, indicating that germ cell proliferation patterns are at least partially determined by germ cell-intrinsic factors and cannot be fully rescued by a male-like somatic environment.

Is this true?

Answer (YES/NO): NO